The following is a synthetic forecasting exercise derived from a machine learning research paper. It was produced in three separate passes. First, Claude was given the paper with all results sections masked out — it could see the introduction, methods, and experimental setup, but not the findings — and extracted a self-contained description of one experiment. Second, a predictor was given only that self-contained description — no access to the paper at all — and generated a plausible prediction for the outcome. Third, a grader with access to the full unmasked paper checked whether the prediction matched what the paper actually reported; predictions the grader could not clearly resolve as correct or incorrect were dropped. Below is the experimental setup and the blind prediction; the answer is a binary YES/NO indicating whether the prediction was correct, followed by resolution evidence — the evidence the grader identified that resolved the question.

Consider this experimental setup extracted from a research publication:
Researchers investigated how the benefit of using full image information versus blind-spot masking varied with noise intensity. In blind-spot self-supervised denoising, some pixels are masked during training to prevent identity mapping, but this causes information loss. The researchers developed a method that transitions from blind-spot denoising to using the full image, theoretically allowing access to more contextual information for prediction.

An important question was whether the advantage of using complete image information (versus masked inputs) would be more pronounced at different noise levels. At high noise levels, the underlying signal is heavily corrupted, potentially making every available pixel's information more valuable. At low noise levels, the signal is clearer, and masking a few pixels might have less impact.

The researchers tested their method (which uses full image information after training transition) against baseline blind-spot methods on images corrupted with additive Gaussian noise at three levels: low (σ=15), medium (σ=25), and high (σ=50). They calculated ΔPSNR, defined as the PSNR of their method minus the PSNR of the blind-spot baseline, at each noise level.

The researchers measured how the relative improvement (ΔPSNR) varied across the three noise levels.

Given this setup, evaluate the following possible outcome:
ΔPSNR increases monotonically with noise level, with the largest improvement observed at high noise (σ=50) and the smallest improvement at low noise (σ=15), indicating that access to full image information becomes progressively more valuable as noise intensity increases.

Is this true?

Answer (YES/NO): YES